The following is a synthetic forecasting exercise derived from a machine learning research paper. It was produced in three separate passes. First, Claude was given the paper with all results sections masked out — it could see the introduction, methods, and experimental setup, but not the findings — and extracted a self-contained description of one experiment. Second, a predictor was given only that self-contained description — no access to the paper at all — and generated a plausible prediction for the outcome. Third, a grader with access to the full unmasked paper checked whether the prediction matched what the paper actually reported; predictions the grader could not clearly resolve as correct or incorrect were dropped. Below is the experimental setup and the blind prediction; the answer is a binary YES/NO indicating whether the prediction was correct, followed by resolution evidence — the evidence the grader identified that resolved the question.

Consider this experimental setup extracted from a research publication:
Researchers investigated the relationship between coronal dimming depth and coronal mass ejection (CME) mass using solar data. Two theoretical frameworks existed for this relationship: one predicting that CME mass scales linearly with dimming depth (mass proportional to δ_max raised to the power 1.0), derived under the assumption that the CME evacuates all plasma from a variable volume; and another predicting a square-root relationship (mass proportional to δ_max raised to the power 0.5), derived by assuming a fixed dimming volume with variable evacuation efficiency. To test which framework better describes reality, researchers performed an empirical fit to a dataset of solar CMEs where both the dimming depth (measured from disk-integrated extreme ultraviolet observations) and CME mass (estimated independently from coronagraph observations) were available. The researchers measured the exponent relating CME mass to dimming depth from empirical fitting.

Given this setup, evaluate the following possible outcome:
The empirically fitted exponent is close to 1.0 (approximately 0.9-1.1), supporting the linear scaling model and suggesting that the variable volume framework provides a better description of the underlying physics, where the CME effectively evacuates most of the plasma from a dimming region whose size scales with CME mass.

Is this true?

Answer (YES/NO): NO